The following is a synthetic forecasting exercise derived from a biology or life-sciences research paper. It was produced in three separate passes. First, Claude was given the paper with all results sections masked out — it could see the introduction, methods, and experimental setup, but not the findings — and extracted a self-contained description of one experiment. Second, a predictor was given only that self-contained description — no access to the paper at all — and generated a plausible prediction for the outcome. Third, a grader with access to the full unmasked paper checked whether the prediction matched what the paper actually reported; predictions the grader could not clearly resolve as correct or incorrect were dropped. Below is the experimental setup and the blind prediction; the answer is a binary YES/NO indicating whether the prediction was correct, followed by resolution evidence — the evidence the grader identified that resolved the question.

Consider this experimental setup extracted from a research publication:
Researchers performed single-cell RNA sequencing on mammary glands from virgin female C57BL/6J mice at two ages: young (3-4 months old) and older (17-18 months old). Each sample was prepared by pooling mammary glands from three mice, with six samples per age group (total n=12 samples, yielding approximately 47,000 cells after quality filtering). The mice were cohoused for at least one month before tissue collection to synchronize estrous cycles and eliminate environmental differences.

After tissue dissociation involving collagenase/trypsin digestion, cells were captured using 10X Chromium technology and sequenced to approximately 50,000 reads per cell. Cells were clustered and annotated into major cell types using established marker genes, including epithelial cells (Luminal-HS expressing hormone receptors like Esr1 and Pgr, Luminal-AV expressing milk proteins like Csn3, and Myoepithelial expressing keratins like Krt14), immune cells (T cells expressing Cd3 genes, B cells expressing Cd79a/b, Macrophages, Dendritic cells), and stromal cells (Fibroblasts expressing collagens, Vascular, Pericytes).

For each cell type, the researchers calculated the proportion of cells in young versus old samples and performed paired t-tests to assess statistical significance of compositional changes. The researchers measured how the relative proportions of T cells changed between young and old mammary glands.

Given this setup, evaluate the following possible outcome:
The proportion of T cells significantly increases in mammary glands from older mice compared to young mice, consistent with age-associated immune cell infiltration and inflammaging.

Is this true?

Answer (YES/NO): NO